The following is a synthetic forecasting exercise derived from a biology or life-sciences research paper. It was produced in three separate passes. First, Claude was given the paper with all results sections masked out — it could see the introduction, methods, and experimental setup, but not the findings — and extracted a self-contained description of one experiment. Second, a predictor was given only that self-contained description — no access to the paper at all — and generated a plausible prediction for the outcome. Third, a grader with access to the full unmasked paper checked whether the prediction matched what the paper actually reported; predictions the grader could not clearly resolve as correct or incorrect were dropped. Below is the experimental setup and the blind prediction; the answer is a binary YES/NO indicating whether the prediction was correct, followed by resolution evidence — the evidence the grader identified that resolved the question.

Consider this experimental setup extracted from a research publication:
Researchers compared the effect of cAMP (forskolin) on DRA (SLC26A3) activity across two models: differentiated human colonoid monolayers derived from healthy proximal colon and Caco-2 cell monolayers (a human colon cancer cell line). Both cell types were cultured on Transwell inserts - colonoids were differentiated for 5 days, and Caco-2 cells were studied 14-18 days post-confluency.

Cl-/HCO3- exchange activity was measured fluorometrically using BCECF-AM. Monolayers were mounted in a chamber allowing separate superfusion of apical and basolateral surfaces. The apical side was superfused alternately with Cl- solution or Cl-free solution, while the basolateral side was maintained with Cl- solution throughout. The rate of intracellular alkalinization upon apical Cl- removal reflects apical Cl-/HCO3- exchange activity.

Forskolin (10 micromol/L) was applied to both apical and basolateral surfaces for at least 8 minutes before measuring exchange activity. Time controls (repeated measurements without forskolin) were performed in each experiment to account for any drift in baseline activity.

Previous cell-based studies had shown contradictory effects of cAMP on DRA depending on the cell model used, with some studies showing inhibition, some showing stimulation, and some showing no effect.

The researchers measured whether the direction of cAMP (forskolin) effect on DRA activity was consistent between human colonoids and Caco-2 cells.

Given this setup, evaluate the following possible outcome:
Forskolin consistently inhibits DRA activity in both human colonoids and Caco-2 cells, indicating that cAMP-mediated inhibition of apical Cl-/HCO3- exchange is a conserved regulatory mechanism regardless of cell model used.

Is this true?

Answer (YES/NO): NO